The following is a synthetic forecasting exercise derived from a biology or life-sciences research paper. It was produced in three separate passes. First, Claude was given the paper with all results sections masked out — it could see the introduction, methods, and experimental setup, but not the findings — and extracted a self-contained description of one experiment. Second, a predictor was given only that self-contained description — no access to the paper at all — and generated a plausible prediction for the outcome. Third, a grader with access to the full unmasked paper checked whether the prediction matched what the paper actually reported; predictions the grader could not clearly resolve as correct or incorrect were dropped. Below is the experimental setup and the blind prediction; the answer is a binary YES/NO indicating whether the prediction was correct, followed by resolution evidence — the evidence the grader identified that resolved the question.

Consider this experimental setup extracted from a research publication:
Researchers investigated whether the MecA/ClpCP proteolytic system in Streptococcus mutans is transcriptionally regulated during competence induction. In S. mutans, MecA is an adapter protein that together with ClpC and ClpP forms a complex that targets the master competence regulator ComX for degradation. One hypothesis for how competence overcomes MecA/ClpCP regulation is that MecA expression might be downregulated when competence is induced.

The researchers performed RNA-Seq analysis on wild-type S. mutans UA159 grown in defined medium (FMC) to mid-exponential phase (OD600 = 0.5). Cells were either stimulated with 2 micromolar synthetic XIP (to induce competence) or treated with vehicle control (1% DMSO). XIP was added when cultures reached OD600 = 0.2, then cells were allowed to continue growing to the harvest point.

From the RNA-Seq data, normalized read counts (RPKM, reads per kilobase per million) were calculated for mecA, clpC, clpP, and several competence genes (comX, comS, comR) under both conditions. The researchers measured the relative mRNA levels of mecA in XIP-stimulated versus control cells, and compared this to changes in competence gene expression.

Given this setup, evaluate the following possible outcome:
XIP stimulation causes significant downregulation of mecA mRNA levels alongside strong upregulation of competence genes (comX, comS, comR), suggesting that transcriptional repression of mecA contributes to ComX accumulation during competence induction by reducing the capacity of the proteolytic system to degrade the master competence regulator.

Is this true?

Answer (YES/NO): NO